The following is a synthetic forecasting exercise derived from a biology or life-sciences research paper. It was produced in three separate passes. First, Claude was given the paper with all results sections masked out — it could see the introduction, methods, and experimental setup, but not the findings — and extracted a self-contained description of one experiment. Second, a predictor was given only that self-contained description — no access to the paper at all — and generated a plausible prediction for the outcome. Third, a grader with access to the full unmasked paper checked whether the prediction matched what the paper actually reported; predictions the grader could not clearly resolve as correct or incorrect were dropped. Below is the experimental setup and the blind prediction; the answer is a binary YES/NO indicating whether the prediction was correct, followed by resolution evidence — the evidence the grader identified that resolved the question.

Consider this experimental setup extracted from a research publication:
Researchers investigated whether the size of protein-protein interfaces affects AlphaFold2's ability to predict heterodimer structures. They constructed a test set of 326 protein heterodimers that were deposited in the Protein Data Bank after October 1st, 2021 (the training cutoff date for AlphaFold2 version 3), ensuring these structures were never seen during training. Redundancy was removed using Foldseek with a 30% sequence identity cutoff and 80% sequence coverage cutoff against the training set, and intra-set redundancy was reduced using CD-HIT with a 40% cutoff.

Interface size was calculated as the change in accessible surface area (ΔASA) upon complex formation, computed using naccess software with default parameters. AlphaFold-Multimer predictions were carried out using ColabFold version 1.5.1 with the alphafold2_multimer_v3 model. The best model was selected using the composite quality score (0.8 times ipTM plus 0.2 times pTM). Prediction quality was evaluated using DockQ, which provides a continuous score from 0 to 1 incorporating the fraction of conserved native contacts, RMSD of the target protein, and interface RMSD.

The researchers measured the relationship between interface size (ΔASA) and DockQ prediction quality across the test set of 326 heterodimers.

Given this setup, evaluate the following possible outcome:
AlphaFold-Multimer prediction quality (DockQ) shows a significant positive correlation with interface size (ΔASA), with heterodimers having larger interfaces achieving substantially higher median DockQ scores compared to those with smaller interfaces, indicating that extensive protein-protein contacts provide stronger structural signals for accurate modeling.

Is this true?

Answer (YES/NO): YES